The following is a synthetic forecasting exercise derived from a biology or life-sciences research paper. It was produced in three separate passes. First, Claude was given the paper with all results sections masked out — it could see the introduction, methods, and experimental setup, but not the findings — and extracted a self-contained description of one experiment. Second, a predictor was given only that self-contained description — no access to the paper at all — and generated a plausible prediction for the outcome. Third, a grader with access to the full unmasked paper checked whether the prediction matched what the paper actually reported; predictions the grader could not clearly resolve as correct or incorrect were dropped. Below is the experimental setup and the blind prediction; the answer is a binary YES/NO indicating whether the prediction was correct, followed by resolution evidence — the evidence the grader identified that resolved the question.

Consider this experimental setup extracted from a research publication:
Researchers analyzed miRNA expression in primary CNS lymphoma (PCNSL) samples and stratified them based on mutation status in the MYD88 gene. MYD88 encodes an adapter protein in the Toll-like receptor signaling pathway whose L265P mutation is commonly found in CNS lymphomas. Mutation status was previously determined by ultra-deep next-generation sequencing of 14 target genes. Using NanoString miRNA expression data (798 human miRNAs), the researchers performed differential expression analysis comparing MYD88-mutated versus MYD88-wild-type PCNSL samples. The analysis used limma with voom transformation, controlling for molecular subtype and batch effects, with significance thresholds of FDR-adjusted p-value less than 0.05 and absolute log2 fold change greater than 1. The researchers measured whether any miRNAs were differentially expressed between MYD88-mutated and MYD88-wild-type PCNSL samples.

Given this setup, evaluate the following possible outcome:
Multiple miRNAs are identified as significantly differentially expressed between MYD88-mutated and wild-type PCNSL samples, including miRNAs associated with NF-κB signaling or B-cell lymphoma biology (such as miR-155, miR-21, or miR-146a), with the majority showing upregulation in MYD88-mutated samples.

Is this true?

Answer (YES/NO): NO